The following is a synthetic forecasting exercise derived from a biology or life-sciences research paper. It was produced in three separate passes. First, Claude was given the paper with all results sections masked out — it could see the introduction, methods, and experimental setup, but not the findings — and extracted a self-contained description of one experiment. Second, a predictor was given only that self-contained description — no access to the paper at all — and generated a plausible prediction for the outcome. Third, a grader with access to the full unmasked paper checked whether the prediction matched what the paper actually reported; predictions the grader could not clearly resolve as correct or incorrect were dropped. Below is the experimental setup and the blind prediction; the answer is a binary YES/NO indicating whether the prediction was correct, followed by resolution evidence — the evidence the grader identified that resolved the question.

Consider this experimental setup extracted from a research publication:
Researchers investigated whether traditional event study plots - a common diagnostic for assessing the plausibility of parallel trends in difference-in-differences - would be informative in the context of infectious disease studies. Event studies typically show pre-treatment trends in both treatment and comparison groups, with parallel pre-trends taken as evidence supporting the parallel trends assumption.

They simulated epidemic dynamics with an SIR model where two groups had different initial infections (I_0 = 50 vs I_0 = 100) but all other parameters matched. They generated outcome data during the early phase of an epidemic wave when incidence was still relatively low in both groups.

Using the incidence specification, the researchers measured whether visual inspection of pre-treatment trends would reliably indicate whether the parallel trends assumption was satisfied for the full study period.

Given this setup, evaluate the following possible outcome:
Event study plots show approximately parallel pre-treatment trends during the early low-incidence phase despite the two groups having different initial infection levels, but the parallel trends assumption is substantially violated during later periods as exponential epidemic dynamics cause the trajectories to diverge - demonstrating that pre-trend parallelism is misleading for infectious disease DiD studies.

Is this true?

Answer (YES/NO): YES